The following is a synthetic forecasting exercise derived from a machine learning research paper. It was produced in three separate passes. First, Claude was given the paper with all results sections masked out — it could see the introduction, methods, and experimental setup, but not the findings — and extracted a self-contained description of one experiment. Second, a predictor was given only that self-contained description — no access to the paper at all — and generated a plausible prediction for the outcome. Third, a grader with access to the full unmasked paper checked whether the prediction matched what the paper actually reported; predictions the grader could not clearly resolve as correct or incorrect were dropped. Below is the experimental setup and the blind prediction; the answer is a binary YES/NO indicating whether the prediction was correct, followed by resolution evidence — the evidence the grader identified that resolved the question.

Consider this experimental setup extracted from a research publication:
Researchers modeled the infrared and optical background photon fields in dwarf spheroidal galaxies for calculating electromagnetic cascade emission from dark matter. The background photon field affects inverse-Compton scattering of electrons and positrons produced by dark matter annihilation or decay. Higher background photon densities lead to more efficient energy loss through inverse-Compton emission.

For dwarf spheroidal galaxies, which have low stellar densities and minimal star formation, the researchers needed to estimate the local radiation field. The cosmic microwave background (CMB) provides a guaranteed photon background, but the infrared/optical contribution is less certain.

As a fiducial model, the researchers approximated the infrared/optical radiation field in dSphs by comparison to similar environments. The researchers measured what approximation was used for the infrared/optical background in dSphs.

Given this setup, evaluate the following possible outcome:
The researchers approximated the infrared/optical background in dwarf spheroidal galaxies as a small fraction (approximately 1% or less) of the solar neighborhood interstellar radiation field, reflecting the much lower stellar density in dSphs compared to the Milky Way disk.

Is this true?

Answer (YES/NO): NO